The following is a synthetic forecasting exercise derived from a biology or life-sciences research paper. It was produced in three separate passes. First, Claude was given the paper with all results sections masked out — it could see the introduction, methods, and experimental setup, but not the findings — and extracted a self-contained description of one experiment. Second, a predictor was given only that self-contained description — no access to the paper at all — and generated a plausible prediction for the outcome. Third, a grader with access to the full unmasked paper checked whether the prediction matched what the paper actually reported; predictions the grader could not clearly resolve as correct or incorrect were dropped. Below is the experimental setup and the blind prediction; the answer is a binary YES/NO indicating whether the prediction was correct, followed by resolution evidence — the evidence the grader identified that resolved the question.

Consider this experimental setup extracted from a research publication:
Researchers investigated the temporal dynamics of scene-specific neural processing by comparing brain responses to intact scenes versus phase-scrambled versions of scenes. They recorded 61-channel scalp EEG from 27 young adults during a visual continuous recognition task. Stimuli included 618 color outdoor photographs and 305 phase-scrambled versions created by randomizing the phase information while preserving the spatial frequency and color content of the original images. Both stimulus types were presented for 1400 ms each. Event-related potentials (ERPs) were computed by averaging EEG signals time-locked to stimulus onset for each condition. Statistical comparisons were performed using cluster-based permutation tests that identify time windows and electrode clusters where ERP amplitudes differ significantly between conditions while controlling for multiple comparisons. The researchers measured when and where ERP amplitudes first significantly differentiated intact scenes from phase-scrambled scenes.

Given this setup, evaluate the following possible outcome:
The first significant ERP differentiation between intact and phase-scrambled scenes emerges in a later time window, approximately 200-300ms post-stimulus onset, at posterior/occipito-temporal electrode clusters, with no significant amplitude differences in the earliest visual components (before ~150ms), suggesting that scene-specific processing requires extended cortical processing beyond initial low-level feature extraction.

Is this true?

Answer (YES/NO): NO